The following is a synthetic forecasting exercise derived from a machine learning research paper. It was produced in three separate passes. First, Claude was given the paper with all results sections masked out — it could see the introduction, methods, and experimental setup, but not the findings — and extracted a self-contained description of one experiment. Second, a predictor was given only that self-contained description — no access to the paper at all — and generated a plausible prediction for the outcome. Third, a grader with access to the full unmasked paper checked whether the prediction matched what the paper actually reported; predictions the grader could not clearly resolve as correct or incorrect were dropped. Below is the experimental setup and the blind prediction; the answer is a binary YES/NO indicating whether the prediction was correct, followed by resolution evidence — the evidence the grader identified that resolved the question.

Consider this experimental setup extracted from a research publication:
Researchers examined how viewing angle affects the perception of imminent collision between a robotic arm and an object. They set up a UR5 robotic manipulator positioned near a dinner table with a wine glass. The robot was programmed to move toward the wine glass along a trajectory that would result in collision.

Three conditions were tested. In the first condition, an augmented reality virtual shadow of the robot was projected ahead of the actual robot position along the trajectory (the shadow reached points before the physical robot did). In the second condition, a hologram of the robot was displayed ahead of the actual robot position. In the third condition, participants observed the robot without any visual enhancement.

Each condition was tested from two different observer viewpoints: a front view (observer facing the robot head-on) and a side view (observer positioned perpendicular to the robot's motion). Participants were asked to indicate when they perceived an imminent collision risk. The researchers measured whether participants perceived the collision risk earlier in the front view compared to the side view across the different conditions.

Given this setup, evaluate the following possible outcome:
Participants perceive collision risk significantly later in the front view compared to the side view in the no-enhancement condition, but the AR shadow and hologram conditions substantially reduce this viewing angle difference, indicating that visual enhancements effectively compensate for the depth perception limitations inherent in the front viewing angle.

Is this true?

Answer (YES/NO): NO